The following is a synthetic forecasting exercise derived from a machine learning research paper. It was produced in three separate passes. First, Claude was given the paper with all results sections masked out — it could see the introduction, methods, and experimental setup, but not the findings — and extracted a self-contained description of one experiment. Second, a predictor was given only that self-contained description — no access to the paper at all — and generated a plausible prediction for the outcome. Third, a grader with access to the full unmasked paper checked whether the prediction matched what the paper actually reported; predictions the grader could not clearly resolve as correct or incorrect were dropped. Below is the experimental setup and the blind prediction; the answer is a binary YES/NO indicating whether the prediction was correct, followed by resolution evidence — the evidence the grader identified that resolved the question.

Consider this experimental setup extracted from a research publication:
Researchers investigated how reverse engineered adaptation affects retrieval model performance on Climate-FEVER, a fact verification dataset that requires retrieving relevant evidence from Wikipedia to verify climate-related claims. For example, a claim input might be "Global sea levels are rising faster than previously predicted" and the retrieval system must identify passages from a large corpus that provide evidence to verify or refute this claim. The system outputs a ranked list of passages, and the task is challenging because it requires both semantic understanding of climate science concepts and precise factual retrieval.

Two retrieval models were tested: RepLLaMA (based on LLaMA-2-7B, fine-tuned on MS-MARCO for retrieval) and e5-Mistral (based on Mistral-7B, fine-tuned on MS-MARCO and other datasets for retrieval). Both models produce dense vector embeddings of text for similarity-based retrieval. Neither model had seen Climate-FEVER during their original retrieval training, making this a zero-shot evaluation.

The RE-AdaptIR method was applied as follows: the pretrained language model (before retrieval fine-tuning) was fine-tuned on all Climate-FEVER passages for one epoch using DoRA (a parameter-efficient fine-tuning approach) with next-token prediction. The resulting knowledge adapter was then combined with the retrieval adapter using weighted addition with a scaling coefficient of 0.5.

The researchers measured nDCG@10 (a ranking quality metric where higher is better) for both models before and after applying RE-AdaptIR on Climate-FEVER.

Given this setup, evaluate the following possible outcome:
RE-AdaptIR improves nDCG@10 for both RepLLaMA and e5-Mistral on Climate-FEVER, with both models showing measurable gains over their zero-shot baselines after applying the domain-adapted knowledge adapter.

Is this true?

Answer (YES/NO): NO